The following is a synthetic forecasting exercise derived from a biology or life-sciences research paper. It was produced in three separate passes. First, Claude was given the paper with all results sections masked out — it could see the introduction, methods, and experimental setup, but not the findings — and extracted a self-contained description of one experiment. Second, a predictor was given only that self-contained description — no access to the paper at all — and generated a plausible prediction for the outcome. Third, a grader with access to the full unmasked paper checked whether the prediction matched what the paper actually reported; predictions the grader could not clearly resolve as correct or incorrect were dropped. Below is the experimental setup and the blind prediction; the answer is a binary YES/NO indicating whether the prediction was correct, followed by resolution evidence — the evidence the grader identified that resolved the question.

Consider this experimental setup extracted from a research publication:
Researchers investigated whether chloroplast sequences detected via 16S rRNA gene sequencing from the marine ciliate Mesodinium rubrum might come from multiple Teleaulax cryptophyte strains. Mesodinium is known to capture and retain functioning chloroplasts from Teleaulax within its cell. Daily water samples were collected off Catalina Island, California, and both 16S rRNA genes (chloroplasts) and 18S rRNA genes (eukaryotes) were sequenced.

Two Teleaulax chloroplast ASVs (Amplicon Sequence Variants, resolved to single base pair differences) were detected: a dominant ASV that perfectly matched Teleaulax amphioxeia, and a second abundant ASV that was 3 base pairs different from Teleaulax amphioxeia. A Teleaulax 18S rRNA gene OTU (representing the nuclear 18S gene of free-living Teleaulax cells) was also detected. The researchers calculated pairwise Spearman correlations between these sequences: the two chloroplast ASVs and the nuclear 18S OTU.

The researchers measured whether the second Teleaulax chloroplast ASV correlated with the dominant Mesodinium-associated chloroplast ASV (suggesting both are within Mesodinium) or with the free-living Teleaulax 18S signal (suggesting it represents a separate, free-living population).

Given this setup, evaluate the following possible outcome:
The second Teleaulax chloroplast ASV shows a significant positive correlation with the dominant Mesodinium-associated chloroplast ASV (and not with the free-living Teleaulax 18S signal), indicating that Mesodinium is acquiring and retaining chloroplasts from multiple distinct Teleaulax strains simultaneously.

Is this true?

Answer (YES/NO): NO